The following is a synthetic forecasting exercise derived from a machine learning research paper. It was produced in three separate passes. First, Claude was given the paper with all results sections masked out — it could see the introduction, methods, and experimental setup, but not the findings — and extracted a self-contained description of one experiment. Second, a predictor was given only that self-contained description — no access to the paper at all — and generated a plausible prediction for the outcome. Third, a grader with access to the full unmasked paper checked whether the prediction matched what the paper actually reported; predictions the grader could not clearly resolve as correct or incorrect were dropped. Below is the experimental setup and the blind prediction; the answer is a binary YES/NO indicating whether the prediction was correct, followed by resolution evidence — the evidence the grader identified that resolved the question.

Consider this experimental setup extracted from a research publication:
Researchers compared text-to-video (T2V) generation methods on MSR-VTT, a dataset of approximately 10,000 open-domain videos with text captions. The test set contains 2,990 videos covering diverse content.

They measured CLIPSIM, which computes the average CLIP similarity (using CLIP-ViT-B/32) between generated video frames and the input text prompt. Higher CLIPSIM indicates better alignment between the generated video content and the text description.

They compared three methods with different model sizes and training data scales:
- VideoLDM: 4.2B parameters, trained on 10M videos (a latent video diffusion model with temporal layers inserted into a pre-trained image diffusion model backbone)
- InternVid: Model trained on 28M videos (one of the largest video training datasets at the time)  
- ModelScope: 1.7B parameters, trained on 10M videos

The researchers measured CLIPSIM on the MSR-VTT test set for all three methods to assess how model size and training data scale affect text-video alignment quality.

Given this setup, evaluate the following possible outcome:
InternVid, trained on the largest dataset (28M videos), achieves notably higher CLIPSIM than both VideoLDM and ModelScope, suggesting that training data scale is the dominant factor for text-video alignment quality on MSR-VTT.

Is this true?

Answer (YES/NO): NO